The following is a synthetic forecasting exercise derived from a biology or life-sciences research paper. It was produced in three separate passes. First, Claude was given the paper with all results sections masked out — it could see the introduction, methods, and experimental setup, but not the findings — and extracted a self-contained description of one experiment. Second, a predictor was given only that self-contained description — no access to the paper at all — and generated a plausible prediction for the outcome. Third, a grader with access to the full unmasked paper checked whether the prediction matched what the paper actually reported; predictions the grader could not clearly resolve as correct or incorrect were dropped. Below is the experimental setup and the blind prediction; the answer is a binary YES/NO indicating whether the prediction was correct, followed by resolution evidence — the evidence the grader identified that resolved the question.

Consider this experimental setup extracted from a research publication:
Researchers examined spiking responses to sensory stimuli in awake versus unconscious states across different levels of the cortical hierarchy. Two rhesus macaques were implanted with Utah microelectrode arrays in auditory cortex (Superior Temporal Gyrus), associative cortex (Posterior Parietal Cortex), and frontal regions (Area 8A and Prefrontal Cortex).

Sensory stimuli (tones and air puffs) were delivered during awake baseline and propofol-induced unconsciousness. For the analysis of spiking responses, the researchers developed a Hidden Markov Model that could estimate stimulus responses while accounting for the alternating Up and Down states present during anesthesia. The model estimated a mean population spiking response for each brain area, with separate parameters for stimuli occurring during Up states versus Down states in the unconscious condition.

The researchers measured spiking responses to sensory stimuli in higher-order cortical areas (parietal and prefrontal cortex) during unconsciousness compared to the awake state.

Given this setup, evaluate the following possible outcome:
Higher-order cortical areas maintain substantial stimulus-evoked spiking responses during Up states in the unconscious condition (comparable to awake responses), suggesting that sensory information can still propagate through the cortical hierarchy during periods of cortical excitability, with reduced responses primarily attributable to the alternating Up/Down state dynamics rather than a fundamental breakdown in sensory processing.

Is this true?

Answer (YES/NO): NO